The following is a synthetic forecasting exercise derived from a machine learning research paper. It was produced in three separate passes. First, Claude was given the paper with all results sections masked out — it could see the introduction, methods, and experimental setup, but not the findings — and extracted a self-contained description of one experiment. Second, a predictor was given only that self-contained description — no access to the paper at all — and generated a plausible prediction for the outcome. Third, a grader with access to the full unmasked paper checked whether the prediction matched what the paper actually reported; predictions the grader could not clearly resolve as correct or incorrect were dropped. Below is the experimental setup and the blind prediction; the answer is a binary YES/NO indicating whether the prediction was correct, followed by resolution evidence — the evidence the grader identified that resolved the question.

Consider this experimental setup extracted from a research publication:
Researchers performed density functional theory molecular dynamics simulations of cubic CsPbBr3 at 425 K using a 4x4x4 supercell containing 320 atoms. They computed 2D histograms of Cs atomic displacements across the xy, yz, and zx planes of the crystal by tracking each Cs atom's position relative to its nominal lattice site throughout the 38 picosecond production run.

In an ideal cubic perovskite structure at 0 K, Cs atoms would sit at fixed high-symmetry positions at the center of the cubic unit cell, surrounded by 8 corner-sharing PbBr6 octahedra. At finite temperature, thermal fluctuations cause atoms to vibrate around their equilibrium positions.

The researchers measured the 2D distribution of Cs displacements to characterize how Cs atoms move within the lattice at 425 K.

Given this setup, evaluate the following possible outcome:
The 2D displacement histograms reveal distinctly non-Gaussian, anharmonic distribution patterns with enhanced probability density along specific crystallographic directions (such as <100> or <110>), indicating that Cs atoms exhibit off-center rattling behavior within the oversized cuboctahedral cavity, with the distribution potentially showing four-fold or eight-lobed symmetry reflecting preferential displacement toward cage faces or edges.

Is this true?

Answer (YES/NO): YES